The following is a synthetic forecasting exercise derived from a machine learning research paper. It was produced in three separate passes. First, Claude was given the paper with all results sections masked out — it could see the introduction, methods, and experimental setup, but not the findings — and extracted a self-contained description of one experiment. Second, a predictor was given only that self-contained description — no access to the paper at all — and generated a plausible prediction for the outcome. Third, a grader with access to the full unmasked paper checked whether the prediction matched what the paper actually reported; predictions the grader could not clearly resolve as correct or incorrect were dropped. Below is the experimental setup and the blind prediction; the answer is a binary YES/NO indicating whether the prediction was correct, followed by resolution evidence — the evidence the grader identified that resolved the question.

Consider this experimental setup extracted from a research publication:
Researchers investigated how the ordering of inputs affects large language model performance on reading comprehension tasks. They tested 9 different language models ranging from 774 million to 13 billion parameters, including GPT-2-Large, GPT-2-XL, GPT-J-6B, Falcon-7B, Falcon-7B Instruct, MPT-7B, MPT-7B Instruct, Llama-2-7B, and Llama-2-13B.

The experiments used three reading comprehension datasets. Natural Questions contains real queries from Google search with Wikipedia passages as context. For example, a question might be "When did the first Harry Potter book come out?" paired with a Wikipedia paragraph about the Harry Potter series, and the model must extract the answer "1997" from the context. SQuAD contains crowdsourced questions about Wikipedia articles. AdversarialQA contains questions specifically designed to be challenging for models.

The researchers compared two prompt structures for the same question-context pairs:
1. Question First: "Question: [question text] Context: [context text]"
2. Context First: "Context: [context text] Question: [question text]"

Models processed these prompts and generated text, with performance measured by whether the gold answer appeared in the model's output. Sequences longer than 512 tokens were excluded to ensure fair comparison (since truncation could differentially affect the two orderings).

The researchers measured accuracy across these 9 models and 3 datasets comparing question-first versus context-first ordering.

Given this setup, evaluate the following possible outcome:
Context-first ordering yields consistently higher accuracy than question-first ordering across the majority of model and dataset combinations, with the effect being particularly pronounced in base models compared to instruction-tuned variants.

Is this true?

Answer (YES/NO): NO